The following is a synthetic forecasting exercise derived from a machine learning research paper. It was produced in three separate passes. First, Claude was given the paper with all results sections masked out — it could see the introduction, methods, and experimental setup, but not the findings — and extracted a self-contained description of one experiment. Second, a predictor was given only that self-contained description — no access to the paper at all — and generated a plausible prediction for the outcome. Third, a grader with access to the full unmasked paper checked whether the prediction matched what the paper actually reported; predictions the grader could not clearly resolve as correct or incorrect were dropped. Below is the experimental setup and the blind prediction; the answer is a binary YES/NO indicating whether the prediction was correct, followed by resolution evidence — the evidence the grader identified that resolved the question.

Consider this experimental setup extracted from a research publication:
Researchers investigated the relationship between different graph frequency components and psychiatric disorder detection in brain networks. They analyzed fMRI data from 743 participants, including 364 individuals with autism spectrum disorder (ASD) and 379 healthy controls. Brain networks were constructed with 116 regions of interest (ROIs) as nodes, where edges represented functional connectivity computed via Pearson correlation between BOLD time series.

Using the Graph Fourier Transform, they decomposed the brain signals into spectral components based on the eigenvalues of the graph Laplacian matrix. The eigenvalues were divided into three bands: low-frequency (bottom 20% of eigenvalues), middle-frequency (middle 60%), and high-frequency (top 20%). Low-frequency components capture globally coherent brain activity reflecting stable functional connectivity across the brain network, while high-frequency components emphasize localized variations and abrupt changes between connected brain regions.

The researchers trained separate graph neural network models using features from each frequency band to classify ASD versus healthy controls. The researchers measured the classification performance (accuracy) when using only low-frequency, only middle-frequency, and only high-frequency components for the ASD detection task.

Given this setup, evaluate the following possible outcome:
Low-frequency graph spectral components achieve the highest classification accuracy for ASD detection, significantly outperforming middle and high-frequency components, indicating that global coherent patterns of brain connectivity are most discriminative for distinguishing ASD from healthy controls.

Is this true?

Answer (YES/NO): NO